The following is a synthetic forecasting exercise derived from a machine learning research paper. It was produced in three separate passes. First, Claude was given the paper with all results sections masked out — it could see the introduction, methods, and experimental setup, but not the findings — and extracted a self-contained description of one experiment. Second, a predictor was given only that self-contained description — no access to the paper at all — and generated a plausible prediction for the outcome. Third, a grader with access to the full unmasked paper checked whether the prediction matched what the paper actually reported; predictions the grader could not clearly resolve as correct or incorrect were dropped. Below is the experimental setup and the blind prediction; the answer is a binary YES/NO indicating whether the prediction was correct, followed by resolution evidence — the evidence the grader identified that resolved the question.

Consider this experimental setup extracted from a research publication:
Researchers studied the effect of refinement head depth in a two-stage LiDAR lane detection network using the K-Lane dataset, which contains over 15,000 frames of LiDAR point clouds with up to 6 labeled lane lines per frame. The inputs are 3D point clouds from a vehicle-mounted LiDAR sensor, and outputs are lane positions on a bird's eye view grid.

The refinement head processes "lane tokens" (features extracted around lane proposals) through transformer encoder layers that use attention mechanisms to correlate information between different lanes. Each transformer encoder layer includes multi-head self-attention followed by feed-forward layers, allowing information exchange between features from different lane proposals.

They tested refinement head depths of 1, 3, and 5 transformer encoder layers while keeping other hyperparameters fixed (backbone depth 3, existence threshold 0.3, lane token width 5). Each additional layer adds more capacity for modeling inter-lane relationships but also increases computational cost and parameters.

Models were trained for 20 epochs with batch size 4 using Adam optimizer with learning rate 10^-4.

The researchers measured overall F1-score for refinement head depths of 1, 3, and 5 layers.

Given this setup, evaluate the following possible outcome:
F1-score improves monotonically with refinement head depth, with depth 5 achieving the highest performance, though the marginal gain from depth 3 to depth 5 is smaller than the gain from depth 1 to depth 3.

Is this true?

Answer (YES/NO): NO